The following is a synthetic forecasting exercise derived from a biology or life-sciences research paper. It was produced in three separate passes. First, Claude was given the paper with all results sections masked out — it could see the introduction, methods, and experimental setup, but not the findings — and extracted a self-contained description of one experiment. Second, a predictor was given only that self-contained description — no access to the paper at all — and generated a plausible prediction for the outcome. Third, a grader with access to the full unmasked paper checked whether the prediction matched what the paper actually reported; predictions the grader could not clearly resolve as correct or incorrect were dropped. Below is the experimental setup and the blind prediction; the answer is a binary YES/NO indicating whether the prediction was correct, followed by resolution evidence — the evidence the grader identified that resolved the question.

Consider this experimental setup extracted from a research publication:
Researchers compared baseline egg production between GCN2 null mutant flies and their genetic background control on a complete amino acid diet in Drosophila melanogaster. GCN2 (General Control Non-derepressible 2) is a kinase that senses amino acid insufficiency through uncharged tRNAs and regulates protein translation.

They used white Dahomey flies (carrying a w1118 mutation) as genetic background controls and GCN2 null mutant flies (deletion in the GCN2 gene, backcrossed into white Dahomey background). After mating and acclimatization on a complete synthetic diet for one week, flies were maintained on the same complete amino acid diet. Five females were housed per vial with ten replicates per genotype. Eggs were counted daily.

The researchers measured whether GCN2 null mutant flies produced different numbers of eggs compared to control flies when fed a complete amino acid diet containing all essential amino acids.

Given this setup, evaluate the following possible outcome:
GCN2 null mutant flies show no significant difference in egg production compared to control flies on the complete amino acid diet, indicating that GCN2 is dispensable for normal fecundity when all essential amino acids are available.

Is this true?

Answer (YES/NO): NO